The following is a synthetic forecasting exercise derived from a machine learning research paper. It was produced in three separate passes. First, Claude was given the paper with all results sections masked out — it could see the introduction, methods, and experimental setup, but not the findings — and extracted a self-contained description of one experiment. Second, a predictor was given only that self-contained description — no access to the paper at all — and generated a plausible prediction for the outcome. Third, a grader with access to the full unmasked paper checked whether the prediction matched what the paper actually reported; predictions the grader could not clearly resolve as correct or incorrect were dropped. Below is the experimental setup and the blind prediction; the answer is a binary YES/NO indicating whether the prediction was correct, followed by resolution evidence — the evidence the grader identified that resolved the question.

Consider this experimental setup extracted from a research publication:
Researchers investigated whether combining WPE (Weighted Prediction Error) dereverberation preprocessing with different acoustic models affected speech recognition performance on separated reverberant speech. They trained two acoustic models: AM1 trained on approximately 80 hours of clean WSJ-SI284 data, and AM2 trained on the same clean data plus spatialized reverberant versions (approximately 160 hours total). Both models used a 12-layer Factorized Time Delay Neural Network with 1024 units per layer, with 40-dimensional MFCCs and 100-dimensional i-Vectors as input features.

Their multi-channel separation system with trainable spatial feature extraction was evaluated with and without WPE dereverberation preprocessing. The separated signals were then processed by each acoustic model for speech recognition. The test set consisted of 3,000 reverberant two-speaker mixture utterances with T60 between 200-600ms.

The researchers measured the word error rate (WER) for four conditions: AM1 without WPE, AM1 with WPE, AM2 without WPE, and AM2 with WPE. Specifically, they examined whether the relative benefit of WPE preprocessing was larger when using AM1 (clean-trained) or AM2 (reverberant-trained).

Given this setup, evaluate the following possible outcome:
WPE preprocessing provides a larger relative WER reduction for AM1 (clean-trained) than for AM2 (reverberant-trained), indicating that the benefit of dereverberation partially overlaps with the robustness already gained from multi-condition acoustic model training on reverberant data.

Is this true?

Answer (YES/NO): YES